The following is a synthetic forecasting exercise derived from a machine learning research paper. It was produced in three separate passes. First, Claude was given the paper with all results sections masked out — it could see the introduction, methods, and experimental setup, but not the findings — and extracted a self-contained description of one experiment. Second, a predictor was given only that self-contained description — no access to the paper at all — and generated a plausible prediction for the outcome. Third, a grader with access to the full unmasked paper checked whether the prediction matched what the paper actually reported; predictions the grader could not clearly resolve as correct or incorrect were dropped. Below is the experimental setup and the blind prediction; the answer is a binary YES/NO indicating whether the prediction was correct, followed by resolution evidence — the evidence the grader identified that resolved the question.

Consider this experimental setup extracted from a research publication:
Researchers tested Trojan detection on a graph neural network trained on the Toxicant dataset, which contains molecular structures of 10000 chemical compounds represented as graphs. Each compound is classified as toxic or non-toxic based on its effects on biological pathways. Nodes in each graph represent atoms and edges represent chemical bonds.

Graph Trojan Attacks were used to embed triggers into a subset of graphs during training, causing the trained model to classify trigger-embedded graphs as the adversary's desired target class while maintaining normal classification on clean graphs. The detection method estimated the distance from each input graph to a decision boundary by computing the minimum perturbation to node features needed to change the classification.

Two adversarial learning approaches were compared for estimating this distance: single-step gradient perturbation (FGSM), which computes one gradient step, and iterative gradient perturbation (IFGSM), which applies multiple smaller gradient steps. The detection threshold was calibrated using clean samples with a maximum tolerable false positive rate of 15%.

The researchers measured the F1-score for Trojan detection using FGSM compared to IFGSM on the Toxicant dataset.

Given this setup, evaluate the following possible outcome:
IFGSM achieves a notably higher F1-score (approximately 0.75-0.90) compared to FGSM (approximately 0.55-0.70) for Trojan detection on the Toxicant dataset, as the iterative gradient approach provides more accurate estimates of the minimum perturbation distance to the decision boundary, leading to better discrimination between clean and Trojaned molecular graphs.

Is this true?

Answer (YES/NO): NO